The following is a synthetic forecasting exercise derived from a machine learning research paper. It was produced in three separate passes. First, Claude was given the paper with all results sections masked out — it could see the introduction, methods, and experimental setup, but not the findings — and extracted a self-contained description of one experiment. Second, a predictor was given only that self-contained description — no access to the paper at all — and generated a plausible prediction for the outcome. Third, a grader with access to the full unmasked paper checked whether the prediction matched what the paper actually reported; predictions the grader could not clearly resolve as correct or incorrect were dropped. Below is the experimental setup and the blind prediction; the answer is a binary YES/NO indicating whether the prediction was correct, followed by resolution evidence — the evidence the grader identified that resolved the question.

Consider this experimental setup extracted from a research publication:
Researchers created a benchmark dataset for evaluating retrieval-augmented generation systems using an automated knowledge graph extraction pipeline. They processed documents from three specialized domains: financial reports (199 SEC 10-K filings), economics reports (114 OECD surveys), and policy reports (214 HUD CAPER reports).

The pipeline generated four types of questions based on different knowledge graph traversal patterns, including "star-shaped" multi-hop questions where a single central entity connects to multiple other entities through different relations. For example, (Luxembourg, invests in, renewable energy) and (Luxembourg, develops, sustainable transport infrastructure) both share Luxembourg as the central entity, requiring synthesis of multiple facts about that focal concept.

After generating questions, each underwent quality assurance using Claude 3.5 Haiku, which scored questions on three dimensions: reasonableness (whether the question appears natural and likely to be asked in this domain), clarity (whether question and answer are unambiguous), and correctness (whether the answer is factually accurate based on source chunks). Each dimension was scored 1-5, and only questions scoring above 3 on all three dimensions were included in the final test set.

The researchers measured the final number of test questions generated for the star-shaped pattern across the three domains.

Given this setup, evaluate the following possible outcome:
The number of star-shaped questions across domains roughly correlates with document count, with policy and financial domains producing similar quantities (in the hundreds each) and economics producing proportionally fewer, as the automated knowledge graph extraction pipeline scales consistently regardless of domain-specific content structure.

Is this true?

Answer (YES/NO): NO